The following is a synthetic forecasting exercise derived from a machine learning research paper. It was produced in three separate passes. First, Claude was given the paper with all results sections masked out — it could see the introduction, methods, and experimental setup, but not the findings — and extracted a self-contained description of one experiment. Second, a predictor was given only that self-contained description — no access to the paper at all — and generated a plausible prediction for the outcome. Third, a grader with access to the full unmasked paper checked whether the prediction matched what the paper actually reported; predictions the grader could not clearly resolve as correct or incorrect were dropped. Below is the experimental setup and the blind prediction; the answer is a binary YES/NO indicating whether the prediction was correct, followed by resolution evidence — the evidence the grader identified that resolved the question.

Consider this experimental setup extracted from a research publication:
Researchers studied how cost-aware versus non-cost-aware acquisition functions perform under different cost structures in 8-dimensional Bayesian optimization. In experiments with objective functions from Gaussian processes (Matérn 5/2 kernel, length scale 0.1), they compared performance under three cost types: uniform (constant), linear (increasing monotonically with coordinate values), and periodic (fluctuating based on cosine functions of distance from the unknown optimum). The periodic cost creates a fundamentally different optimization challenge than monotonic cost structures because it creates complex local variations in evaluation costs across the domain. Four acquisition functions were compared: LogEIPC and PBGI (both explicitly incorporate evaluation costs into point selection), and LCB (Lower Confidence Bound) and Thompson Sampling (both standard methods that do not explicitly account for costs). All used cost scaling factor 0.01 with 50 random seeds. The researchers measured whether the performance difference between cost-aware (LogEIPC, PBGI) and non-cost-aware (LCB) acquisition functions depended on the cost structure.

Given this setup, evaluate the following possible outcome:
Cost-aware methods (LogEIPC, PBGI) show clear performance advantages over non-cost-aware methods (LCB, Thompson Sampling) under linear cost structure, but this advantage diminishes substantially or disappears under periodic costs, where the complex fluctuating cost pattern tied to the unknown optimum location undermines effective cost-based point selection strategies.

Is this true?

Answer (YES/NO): NO